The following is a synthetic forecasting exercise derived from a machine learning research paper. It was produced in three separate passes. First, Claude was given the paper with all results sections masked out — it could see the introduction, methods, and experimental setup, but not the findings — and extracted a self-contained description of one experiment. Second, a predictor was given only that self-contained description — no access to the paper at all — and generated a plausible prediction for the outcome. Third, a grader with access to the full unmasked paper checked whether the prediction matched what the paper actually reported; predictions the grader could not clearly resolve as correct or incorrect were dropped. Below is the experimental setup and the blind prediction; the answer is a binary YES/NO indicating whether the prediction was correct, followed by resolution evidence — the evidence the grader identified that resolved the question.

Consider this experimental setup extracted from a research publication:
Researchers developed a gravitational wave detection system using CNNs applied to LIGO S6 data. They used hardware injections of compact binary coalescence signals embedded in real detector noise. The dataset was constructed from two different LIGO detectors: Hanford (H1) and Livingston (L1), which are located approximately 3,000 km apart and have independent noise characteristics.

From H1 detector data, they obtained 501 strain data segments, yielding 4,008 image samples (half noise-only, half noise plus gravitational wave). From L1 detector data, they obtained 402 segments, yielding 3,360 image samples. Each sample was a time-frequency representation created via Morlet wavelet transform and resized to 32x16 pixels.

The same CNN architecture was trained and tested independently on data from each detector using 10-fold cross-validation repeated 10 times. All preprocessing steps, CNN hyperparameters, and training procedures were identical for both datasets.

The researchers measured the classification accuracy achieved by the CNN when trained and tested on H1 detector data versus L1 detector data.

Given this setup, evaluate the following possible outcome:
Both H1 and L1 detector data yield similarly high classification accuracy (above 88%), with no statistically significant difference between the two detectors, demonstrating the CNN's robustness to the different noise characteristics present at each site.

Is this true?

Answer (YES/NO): NO